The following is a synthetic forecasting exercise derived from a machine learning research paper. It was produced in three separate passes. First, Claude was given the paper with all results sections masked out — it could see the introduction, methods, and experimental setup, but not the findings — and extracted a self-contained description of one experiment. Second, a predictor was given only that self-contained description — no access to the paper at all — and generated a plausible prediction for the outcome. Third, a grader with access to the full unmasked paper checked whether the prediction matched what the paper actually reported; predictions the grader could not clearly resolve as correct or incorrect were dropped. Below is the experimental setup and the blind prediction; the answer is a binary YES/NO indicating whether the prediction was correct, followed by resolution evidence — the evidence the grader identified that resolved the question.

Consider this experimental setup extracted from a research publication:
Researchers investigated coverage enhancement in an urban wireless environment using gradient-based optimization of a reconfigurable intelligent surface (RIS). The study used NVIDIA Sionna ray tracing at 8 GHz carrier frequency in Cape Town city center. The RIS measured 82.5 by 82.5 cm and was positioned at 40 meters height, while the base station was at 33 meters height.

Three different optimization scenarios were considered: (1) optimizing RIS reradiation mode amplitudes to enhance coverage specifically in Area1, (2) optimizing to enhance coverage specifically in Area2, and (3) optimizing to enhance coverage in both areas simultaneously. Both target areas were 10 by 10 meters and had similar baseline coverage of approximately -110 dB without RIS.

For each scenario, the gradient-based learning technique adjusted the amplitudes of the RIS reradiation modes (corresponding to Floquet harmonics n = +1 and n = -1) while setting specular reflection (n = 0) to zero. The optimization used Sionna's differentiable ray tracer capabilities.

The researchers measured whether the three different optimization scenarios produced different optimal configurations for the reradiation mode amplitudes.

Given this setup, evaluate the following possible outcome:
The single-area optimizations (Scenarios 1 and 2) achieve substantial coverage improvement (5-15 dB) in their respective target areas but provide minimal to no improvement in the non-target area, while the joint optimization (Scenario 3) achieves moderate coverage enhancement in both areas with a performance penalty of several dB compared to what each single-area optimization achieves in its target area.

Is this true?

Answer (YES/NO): NO